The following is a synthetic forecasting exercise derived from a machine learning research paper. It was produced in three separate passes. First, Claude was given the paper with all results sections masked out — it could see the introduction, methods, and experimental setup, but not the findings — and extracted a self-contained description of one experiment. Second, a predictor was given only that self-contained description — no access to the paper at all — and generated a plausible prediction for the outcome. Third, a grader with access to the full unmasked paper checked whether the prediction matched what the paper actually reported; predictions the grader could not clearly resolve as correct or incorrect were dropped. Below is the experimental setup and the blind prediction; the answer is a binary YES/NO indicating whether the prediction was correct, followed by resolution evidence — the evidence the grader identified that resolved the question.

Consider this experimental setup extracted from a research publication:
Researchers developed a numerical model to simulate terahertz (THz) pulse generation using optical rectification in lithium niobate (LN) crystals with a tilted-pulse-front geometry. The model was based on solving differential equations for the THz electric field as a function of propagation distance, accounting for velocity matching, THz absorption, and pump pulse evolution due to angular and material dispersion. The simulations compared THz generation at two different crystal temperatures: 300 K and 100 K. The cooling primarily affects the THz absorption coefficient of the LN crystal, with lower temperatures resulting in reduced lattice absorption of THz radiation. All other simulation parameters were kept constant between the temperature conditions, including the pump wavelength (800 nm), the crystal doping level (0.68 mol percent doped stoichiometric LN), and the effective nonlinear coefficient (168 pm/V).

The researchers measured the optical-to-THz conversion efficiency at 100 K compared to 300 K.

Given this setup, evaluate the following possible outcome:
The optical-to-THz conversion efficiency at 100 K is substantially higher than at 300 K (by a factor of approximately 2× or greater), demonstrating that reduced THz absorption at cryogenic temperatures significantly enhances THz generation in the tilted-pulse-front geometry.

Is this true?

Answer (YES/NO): YES